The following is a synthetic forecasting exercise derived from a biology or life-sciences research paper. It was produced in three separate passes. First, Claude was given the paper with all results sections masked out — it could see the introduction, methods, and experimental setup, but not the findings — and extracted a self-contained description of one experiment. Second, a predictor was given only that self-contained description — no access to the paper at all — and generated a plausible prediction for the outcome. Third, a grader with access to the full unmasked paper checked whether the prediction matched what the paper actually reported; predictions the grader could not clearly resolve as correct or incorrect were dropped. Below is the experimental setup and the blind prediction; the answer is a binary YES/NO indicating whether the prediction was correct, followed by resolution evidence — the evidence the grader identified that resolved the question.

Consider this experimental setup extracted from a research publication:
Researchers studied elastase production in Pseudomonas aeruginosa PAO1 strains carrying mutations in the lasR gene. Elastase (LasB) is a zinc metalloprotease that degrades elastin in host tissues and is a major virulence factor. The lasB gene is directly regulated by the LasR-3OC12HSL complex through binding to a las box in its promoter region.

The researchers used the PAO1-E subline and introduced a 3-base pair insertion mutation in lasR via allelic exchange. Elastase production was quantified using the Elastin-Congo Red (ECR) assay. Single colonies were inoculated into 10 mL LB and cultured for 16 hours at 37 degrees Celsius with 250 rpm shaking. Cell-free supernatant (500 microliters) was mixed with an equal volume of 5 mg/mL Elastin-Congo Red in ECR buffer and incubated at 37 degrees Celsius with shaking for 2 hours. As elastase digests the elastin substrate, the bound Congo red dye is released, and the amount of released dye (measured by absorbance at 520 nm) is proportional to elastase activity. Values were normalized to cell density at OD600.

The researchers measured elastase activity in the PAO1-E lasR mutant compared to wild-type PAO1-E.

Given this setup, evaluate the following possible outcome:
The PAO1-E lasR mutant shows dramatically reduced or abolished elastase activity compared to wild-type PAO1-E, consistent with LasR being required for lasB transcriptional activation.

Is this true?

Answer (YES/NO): NO